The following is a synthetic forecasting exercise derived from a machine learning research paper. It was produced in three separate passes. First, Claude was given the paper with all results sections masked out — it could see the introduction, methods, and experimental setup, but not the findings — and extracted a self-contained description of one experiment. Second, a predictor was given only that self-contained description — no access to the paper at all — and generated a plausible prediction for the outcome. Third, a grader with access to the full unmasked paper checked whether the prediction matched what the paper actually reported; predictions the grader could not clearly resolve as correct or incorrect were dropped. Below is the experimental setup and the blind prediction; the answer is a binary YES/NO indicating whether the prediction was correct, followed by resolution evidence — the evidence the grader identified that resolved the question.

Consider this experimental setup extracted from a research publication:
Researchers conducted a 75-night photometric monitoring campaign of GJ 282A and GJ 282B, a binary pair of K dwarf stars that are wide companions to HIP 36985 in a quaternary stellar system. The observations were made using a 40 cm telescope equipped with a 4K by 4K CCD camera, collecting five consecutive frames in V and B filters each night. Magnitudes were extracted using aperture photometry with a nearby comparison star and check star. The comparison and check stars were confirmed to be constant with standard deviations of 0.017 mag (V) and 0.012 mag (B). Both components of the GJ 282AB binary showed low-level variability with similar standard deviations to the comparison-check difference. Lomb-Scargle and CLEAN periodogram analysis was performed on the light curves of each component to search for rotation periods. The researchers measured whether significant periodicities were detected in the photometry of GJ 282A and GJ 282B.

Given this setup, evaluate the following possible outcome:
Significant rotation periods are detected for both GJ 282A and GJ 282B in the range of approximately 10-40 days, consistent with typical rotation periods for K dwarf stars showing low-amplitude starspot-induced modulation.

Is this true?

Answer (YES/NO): NO